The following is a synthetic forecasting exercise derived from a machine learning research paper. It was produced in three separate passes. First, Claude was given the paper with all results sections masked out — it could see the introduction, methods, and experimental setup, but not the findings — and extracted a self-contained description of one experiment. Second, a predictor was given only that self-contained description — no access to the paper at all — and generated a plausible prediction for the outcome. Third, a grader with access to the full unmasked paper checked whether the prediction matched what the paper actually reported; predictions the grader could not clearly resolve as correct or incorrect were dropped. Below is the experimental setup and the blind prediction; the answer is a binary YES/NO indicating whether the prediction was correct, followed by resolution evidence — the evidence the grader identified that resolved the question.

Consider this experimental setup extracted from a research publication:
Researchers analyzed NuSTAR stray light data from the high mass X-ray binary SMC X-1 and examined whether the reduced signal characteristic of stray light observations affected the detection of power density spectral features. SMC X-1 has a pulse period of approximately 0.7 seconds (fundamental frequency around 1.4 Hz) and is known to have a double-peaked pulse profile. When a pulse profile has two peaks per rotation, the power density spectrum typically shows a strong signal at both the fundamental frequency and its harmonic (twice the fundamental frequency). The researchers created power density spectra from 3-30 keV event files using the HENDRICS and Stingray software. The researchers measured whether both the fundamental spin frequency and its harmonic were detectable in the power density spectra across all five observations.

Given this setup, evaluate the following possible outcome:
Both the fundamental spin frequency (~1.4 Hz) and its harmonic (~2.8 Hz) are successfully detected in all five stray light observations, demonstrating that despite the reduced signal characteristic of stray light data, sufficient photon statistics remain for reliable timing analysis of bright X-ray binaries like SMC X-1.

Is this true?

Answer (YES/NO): NO